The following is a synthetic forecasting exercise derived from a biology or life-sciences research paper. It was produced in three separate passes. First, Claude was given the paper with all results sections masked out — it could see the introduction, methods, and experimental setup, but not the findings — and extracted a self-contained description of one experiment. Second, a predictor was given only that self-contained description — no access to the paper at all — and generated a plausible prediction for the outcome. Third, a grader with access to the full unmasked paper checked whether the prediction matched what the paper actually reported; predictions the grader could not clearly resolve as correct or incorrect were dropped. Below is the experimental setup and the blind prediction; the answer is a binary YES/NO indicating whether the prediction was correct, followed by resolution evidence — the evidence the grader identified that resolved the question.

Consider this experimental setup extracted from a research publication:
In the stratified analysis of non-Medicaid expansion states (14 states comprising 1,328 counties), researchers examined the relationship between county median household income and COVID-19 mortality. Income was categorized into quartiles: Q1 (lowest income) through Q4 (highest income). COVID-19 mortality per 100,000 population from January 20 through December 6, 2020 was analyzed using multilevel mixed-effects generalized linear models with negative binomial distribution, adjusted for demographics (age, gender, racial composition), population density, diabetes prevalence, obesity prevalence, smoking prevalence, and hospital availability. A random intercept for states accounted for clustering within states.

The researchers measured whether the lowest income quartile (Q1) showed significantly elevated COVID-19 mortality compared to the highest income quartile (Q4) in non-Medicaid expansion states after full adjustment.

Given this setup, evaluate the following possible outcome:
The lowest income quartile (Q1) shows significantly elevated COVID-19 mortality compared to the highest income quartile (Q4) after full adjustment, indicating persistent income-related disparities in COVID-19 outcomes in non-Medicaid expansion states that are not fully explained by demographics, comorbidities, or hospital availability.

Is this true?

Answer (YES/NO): YES